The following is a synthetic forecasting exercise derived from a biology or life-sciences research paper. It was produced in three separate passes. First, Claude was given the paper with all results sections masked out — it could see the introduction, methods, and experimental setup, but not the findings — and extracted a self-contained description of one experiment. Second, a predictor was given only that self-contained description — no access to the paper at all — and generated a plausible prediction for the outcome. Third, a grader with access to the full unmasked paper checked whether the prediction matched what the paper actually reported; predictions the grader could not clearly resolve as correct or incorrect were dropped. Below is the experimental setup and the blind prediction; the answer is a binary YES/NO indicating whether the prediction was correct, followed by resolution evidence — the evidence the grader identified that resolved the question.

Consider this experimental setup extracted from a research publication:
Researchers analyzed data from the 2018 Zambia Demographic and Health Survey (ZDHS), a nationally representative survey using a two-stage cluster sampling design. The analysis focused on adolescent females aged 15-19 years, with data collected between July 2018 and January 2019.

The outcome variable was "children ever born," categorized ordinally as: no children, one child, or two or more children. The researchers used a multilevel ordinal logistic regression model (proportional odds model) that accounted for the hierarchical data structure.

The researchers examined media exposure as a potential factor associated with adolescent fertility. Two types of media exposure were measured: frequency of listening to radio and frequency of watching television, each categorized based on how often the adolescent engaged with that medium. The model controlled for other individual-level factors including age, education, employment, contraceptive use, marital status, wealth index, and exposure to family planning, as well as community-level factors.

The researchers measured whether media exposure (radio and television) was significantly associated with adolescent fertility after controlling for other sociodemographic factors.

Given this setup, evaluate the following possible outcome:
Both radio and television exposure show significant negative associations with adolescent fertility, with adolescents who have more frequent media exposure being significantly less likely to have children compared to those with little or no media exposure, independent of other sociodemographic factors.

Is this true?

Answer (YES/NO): NO